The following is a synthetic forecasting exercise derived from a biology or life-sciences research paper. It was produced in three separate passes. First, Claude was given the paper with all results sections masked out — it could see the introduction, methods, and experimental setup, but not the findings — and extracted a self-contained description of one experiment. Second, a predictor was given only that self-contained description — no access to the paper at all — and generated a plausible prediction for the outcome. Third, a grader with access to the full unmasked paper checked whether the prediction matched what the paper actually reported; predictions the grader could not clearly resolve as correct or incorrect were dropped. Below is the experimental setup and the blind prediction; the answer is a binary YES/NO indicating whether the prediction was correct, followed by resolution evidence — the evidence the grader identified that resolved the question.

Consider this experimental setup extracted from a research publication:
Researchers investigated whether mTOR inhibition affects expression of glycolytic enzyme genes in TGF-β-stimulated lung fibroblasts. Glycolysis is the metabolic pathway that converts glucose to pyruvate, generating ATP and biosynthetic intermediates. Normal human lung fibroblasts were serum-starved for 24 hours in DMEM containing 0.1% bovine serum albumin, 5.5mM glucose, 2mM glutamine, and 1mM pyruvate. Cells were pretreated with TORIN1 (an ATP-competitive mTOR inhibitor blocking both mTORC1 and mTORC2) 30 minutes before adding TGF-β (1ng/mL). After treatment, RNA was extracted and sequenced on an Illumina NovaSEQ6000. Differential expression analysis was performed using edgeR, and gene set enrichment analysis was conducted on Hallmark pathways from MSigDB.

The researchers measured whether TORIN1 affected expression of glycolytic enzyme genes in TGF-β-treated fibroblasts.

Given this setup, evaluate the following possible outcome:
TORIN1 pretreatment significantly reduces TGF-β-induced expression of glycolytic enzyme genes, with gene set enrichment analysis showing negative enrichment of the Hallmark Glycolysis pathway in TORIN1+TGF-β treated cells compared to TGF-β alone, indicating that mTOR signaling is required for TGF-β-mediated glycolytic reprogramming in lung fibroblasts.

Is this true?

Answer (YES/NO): YES